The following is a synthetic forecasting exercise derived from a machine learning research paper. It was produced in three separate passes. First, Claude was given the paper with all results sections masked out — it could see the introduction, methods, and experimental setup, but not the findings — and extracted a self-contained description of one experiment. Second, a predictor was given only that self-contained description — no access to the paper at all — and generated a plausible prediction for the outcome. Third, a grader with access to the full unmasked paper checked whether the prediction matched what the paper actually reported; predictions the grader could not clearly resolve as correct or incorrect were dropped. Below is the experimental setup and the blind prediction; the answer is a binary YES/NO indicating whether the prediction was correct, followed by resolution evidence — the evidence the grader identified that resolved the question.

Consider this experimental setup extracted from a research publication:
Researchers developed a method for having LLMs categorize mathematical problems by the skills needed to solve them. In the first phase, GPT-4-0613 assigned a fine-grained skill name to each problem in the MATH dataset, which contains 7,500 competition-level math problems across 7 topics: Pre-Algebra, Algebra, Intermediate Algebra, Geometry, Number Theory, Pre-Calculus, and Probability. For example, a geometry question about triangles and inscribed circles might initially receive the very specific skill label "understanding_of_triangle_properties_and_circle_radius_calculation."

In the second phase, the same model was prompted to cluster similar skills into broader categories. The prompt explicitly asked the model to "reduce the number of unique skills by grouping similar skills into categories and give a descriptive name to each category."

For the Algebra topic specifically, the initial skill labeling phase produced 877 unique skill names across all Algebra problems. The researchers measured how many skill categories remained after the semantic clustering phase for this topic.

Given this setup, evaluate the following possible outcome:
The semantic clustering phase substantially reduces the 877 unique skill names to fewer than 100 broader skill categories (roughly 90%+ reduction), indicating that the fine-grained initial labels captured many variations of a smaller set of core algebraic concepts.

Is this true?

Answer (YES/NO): YES